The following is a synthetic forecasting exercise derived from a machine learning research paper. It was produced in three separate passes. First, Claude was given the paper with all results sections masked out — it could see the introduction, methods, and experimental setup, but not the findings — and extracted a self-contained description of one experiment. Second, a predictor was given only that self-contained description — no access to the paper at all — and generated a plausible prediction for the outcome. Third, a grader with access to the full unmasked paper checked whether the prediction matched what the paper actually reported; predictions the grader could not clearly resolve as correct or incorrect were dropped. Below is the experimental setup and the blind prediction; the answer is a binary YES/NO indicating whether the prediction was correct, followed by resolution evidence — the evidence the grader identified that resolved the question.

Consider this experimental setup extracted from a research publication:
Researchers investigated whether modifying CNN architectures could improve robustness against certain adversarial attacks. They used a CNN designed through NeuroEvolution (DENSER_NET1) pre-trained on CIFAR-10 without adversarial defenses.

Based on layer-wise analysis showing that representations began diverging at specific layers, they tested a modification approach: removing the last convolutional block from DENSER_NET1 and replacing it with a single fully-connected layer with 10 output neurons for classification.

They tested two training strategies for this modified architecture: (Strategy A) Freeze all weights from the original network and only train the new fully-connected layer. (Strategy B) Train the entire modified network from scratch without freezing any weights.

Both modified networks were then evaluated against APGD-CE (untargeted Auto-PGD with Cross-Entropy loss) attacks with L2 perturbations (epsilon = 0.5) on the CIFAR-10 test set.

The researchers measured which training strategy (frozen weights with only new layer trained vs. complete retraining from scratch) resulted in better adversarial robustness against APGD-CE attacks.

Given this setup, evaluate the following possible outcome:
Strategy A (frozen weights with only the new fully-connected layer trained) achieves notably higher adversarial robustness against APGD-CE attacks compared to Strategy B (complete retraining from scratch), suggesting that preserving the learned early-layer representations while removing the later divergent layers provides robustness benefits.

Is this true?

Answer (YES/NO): YES